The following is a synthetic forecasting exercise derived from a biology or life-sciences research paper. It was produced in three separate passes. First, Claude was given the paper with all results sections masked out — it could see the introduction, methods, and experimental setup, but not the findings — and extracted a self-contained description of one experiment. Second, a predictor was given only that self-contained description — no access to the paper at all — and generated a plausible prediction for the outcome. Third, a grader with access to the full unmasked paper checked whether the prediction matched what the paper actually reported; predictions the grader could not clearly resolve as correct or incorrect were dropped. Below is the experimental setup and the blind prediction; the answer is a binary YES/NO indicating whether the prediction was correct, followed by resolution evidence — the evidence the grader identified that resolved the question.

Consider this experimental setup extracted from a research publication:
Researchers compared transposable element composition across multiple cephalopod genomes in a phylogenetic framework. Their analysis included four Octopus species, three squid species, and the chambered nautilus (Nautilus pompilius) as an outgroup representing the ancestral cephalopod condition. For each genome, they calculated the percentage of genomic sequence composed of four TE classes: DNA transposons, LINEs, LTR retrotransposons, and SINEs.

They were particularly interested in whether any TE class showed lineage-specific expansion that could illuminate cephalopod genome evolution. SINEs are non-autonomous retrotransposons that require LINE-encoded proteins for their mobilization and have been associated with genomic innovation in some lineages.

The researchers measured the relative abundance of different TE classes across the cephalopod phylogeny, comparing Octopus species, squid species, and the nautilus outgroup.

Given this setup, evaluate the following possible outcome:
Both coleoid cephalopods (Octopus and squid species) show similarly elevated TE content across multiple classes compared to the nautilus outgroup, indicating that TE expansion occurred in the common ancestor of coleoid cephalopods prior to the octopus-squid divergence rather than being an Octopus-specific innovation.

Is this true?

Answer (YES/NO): NO